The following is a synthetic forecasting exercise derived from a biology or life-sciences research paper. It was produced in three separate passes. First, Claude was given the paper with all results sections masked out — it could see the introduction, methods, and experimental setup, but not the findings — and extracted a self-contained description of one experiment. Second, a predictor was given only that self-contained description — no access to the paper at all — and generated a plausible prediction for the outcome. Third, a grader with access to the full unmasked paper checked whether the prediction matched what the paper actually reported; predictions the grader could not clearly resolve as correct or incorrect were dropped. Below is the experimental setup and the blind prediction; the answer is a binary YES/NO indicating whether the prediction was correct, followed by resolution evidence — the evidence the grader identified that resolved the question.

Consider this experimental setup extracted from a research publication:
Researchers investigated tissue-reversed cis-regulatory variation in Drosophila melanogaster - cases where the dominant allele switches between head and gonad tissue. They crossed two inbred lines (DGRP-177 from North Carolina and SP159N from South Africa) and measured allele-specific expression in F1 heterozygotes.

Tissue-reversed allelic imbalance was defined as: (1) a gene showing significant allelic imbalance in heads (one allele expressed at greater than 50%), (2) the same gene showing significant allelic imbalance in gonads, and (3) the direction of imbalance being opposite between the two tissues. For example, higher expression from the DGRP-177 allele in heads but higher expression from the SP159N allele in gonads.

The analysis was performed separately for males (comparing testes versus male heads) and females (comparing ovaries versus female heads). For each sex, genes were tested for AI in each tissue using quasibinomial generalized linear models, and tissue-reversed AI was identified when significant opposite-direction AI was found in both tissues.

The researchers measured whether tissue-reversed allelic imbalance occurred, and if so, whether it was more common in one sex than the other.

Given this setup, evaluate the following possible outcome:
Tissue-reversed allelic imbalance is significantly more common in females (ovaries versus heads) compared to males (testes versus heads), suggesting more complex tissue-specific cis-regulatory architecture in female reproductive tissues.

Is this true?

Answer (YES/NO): NO